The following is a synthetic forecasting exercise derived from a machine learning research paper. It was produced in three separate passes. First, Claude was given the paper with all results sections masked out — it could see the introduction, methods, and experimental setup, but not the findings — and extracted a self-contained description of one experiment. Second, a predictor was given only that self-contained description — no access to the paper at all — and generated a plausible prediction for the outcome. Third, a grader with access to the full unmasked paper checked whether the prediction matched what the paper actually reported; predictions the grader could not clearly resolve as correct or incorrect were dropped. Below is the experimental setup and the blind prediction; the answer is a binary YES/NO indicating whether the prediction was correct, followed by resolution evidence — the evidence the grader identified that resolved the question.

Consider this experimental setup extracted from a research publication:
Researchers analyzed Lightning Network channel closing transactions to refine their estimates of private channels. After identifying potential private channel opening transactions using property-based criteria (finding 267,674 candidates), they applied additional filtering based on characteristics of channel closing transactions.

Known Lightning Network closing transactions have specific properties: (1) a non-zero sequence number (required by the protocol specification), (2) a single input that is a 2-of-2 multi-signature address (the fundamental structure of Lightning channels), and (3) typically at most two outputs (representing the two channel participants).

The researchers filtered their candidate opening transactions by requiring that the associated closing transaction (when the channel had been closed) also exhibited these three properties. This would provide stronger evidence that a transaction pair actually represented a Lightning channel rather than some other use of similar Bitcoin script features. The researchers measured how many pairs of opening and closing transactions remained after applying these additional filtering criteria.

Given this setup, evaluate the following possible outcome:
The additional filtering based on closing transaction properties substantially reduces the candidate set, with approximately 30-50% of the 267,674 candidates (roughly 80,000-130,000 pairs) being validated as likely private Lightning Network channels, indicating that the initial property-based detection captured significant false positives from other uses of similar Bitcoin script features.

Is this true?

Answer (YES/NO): NO